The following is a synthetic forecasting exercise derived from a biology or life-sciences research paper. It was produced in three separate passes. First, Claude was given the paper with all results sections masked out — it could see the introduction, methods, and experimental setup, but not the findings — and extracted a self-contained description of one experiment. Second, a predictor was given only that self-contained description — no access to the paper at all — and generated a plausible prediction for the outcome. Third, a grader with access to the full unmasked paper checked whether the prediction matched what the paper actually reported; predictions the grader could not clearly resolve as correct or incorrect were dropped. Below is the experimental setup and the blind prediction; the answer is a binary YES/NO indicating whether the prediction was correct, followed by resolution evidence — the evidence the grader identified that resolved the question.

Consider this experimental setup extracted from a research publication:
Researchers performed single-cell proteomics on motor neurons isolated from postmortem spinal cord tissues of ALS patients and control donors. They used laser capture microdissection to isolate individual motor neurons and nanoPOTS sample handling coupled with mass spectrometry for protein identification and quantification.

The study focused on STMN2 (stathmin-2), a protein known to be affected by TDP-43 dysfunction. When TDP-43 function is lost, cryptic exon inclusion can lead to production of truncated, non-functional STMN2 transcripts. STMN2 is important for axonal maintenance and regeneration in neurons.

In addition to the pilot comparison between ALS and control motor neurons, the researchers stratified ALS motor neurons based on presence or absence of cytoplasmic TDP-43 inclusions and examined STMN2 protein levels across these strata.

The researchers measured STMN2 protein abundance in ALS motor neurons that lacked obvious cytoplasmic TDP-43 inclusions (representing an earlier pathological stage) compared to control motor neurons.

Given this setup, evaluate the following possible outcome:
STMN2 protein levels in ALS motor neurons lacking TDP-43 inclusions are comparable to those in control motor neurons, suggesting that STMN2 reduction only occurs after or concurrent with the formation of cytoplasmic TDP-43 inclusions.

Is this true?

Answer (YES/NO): NO